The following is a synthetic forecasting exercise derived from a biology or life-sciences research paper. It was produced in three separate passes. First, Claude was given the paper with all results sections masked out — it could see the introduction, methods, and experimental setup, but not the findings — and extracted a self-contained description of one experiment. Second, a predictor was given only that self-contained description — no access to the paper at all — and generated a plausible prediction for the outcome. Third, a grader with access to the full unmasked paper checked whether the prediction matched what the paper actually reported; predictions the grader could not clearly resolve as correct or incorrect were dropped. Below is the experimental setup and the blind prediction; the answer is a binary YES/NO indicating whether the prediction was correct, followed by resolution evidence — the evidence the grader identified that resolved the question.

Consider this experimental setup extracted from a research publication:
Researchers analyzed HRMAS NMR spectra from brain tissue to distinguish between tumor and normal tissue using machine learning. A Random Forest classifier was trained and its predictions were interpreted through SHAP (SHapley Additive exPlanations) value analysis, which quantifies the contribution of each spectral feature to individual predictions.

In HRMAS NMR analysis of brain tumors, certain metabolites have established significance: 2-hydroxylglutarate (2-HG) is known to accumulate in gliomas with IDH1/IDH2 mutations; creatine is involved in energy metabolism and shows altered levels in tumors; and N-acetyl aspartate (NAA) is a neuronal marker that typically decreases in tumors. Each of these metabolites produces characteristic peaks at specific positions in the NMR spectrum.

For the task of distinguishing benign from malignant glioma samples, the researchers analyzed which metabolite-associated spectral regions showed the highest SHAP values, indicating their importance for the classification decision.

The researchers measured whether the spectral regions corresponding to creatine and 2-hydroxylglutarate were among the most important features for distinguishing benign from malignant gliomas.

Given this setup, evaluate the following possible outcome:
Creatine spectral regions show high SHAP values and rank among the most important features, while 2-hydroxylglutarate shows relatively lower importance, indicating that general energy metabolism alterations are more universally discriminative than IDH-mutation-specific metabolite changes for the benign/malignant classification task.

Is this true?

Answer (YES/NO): NO